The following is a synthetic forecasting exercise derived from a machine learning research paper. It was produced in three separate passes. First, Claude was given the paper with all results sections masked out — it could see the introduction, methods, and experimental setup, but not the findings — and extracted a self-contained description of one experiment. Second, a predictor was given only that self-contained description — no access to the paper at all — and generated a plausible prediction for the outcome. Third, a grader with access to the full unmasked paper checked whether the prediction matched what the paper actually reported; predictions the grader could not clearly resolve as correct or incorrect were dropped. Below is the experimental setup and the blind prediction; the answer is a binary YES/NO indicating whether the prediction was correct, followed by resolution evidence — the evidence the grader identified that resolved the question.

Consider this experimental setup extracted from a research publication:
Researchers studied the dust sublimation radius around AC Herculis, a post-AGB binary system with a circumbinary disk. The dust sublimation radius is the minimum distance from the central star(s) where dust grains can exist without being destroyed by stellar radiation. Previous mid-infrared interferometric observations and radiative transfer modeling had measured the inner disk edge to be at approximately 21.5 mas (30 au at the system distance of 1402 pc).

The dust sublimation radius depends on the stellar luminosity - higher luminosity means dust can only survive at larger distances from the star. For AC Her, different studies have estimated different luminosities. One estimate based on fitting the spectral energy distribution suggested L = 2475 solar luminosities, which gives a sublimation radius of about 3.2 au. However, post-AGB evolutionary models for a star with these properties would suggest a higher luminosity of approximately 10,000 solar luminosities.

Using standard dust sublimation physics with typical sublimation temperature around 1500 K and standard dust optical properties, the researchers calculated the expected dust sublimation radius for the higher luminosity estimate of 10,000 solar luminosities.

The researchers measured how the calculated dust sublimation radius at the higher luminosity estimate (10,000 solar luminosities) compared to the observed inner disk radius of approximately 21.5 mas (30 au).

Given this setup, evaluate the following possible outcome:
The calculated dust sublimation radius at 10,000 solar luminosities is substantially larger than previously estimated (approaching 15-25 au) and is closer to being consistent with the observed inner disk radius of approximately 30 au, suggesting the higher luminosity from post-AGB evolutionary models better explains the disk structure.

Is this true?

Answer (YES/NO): NO